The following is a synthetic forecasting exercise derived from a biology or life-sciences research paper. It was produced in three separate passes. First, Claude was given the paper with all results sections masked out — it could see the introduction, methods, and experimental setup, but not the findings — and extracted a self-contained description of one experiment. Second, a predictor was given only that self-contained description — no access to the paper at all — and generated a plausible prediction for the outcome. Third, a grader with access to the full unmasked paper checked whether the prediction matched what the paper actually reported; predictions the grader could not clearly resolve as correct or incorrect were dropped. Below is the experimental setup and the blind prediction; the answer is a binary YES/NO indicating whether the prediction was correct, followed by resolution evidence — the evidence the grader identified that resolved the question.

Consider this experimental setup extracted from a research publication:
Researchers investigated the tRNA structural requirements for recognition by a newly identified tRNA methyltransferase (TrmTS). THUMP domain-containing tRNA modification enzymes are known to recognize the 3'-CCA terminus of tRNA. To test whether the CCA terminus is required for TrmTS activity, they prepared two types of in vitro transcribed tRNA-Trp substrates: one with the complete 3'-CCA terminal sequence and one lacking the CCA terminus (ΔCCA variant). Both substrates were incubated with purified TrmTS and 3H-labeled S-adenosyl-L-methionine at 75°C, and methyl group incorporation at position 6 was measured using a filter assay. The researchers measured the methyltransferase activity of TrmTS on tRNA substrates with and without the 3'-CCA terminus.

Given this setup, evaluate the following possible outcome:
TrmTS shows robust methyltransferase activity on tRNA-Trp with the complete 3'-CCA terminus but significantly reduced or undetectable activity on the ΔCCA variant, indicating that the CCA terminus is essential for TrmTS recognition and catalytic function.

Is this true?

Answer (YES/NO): YES